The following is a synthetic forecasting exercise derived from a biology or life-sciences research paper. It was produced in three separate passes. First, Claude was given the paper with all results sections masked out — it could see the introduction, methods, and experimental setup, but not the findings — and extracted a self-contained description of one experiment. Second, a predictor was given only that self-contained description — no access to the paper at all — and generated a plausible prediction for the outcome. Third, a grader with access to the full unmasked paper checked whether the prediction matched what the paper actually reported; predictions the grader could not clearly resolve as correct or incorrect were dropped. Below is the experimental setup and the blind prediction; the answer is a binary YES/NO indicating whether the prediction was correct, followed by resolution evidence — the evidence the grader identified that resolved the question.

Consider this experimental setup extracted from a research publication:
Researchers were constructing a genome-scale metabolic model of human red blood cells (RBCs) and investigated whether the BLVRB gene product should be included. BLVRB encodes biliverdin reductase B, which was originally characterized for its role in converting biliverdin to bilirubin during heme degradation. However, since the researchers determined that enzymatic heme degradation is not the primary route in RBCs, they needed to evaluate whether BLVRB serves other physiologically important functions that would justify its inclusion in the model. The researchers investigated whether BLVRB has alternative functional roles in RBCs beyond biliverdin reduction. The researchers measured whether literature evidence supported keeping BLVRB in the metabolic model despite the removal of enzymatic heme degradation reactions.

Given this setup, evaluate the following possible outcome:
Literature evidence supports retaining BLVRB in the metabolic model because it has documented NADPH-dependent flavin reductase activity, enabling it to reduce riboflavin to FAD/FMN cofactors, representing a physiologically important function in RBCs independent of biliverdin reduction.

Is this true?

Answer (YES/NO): NO